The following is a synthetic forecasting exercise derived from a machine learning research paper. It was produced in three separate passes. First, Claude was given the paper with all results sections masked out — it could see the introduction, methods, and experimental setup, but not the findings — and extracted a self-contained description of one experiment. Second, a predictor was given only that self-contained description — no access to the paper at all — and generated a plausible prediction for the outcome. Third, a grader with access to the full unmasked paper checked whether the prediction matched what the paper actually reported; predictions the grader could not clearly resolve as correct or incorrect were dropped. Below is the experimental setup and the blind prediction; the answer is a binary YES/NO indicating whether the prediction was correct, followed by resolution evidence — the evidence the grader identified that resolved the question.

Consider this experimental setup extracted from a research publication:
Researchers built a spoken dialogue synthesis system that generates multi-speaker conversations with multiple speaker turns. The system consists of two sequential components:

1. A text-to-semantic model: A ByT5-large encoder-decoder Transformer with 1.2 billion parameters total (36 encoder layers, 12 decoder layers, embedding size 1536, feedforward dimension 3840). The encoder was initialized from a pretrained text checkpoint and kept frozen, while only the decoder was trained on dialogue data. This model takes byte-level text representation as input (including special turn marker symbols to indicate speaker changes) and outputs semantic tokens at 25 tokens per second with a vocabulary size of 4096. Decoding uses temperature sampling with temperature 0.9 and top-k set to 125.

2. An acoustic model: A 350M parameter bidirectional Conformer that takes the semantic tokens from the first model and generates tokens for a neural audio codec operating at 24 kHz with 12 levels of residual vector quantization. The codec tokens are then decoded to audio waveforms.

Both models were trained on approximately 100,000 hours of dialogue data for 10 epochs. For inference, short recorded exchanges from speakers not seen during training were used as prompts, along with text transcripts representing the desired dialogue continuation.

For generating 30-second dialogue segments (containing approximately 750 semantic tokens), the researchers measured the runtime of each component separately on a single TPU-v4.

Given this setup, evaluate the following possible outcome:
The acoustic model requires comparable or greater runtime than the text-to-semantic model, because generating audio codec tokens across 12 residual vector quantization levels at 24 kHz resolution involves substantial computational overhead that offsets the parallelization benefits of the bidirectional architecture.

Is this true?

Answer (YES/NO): NO